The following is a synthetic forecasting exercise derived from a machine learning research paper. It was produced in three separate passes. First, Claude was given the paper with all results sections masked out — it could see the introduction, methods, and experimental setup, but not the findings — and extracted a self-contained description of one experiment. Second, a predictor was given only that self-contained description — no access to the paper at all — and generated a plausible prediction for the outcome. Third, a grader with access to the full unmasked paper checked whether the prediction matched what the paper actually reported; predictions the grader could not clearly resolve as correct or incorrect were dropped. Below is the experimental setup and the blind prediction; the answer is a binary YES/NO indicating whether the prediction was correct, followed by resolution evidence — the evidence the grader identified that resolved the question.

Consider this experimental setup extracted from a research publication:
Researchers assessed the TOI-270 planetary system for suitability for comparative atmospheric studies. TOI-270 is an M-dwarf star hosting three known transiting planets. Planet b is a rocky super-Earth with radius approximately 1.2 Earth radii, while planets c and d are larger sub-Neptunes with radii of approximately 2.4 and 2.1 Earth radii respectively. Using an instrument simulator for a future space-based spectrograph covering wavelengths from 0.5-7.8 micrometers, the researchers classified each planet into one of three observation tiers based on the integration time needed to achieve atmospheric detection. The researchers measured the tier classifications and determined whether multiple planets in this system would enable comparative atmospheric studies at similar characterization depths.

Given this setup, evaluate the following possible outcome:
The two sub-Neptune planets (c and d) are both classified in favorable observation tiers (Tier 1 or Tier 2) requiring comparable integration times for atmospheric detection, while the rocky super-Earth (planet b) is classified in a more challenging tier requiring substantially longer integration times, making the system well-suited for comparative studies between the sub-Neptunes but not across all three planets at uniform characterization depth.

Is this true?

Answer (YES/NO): NO